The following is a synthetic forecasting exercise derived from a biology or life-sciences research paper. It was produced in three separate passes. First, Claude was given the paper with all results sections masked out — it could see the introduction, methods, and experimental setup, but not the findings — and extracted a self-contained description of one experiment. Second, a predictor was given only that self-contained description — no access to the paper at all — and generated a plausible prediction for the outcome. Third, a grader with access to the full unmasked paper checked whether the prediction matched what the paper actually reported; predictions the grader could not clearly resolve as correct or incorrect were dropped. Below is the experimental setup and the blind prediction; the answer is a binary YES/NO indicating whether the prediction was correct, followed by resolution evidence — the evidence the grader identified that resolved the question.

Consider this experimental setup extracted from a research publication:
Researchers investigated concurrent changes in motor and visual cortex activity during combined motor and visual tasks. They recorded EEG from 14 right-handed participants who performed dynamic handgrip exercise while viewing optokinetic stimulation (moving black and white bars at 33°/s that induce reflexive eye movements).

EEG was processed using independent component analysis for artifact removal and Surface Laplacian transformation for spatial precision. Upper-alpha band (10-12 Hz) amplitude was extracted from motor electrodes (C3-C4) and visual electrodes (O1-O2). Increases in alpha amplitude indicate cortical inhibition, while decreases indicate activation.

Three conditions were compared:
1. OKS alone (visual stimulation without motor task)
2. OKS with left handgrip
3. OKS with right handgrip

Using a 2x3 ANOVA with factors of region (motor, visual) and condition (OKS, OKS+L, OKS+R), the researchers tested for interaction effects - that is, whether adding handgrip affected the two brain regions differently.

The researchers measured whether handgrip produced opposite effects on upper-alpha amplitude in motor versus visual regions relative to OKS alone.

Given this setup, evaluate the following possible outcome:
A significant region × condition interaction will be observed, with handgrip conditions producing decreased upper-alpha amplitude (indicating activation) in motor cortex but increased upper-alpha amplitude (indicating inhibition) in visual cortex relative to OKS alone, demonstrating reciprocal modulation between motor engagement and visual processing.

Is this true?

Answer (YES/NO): YES